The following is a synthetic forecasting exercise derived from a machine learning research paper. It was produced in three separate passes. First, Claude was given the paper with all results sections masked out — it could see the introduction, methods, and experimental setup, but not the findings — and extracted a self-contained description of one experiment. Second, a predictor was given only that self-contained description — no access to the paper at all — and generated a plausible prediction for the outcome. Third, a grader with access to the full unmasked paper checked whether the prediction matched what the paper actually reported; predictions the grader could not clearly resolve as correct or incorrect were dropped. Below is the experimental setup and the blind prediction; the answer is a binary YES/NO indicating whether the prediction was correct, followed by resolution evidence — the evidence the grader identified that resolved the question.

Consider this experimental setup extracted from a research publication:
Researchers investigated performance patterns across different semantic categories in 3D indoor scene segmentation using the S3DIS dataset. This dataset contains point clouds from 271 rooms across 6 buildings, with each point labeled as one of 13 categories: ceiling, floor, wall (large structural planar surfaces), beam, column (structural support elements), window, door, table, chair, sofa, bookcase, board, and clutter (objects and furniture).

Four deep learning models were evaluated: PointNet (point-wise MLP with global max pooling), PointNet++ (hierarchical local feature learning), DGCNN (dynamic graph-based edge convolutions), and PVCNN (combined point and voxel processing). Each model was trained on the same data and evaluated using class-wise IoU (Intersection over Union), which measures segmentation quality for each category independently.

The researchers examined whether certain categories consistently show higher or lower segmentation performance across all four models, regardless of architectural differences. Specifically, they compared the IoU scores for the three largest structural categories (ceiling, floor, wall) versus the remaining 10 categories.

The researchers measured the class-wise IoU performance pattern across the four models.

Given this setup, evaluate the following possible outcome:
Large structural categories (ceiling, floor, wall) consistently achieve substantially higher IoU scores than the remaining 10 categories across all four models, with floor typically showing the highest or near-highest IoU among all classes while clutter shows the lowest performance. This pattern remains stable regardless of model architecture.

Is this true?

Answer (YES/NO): NO